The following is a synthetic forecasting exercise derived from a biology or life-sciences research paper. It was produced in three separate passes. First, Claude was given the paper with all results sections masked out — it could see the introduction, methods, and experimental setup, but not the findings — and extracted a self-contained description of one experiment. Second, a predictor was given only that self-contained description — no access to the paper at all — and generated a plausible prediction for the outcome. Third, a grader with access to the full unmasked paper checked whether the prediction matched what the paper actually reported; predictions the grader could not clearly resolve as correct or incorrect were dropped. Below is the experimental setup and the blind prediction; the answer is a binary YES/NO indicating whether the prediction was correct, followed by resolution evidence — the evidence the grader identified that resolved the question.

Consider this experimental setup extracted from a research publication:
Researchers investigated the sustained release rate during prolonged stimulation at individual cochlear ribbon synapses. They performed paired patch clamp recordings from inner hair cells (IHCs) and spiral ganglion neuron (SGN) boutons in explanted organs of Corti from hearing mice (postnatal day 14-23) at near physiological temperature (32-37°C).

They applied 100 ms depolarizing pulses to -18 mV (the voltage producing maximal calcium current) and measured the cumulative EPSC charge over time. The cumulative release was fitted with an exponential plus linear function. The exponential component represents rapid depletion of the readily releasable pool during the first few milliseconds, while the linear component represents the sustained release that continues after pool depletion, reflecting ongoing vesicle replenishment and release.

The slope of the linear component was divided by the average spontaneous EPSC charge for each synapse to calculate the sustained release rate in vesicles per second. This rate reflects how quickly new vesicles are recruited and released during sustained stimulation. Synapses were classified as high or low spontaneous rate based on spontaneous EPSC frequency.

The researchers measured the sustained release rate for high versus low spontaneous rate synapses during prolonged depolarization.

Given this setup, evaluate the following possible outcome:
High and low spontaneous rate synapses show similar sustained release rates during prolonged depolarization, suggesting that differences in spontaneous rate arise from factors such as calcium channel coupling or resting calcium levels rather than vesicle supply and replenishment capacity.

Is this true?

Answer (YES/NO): YES